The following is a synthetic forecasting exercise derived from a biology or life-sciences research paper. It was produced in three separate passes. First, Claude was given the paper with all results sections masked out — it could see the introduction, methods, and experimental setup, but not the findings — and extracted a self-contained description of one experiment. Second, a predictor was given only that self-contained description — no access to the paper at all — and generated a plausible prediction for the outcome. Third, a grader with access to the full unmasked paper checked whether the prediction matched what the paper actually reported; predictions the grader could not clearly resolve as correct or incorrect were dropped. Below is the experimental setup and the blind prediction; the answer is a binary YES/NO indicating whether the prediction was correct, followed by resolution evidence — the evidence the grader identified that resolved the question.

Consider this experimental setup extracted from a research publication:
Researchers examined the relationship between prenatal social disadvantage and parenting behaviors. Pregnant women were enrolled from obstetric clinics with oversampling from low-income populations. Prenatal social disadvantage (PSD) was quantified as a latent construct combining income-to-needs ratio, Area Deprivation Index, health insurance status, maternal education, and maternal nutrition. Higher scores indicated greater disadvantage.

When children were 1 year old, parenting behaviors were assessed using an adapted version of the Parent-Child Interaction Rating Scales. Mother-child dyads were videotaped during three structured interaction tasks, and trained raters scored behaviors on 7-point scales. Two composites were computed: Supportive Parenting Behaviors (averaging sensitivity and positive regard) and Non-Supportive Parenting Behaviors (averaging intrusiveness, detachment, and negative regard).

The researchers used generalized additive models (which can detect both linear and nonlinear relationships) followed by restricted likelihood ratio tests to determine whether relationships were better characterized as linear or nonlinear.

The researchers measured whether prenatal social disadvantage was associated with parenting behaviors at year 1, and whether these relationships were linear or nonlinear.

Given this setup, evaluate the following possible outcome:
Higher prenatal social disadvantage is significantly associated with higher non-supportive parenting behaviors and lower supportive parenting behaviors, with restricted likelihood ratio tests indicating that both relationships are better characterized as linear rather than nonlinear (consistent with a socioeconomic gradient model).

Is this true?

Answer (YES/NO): YES